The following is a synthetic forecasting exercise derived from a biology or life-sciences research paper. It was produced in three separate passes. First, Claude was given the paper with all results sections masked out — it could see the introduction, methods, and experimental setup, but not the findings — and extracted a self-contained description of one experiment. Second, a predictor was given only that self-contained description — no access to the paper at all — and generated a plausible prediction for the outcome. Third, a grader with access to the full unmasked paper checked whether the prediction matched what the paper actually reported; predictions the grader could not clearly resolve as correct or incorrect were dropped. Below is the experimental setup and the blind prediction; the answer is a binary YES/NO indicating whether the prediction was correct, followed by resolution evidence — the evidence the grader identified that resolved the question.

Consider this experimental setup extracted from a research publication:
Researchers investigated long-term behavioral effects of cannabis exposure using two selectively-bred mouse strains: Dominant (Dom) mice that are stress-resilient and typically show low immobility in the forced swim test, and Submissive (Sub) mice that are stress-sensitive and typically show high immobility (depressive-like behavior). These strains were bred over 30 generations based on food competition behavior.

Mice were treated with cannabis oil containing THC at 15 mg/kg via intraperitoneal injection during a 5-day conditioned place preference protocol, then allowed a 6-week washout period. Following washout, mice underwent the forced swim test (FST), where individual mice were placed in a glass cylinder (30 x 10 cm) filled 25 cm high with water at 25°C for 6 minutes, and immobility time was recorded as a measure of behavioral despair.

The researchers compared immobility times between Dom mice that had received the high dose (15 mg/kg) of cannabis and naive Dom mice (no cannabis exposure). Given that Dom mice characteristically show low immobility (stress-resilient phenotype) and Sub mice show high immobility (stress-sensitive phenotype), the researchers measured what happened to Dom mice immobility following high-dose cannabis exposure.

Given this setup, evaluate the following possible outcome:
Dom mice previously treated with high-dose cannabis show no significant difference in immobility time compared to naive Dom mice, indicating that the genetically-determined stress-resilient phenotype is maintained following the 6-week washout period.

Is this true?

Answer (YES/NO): NO